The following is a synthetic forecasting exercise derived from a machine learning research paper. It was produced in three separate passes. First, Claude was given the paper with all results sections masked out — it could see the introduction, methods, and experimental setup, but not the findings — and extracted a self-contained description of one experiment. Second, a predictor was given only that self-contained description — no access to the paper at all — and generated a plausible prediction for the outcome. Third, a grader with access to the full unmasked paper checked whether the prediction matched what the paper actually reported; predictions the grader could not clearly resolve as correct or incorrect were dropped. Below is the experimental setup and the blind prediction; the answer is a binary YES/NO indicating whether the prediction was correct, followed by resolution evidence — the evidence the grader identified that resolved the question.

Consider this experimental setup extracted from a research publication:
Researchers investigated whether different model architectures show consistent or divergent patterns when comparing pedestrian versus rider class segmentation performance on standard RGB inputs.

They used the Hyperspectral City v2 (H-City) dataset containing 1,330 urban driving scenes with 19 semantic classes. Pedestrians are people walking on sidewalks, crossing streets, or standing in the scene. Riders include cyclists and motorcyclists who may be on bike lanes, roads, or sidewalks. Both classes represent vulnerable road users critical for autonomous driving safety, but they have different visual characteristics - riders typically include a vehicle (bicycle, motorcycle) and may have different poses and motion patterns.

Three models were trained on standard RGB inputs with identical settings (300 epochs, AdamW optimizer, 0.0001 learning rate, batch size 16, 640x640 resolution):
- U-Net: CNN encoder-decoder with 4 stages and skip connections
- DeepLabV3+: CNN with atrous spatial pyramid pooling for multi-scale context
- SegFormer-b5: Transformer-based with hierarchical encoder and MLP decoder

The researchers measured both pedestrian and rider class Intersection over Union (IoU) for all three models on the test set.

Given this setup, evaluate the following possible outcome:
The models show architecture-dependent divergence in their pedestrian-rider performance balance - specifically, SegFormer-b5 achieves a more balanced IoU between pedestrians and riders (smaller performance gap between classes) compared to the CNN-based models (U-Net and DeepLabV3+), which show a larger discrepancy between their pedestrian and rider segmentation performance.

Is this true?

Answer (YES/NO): NO